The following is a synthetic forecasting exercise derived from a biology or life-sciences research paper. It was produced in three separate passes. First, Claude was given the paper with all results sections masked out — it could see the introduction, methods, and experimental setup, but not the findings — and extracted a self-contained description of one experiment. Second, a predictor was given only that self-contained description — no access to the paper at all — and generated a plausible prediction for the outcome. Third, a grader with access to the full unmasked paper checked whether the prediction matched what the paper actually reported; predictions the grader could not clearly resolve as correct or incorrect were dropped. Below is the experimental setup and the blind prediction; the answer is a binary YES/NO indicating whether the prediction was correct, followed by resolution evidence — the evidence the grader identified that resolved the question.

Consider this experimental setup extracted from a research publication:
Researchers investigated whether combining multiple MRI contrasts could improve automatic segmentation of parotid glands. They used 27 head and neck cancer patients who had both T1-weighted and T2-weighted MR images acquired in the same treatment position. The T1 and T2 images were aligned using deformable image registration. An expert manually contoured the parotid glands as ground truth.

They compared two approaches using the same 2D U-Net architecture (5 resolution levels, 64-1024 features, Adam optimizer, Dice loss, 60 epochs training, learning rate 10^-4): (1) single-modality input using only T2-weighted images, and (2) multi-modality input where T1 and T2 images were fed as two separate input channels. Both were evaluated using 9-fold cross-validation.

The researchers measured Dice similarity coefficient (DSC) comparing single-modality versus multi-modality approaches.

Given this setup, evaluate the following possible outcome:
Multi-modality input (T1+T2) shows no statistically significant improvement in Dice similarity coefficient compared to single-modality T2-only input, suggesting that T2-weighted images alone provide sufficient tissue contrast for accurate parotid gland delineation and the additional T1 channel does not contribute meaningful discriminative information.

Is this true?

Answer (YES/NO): NO